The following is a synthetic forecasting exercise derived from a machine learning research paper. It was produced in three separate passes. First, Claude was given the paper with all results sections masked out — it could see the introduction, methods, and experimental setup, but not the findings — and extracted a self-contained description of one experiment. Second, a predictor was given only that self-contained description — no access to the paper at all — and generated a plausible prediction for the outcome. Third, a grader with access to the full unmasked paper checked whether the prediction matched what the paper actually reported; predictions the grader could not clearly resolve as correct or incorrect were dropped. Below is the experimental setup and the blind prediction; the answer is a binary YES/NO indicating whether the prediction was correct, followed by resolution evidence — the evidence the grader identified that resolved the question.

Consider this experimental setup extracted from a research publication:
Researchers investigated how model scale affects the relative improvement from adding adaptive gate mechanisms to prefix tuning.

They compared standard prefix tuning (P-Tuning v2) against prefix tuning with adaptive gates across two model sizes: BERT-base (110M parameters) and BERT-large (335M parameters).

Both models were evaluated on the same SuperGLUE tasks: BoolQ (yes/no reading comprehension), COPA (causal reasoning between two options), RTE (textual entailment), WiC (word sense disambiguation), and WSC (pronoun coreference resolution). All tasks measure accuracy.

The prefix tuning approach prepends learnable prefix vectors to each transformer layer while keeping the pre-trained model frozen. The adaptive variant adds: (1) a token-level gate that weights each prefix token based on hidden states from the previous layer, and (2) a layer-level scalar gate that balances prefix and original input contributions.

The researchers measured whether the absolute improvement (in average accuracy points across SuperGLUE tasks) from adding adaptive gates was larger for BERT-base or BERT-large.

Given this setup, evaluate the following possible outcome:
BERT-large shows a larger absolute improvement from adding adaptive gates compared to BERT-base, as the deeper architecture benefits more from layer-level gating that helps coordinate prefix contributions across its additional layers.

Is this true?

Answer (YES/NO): YES